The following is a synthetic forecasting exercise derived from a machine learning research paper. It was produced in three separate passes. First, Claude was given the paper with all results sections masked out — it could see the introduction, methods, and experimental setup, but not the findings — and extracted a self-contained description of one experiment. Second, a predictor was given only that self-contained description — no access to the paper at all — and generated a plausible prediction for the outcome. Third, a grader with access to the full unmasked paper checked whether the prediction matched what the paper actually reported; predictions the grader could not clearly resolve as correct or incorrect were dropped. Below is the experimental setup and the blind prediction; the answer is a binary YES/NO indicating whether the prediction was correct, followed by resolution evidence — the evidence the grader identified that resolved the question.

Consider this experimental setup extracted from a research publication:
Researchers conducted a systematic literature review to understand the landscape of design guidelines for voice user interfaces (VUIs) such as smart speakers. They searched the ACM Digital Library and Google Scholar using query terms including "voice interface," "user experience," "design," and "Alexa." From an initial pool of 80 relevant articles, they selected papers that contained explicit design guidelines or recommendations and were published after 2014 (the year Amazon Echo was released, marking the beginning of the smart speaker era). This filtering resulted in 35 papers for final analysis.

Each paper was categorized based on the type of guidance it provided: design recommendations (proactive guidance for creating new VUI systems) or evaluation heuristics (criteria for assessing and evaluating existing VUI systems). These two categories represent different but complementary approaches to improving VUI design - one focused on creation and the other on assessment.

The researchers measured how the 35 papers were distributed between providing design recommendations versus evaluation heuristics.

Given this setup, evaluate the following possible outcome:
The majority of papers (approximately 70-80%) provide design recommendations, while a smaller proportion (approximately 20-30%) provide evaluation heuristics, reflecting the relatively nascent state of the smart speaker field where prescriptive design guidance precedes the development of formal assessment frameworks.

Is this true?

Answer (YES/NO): NO